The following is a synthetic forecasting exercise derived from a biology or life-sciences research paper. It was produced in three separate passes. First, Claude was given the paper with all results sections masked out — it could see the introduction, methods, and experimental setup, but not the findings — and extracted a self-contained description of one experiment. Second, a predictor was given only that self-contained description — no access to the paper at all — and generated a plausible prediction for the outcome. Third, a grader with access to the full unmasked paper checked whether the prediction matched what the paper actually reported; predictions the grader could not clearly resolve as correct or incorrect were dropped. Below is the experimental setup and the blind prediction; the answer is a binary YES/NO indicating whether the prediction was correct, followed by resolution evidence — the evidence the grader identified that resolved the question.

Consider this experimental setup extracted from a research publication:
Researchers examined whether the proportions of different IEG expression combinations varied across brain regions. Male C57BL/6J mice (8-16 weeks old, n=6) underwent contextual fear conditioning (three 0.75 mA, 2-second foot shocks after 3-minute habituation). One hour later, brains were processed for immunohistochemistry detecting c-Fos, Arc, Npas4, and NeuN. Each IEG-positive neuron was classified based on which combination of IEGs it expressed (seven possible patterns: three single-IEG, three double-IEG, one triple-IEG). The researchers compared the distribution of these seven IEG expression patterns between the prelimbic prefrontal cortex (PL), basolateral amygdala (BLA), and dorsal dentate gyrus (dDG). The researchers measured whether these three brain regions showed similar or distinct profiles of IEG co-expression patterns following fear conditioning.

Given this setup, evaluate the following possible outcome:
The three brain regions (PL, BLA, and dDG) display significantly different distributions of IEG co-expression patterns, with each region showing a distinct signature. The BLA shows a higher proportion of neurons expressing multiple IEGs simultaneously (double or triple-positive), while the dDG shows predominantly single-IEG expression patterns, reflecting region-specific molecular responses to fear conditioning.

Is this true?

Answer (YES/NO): NO